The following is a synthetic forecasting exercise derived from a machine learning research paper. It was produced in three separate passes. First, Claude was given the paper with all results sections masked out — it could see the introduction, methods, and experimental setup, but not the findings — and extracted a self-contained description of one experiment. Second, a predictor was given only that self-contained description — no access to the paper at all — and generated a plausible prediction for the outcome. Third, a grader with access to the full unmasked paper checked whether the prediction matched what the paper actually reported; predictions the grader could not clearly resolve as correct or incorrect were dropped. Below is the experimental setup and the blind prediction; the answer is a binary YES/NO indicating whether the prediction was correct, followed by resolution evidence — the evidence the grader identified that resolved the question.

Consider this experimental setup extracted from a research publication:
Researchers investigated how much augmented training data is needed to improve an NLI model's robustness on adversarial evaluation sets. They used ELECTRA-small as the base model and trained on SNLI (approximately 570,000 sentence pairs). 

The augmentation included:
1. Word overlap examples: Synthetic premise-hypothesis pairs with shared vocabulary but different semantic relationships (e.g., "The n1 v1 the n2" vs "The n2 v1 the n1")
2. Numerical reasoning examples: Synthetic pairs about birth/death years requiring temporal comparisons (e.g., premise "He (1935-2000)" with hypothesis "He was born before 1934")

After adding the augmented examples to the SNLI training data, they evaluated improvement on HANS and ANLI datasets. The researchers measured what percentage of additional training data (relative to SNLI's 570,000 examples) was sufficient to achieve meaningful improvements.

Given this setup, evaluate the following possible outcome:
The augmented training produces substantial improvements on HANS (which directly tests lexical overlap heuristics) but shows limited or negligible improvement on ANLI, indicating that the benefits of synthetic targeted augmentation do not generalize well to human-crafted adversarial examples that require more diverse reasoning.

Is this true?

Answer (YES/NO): NO